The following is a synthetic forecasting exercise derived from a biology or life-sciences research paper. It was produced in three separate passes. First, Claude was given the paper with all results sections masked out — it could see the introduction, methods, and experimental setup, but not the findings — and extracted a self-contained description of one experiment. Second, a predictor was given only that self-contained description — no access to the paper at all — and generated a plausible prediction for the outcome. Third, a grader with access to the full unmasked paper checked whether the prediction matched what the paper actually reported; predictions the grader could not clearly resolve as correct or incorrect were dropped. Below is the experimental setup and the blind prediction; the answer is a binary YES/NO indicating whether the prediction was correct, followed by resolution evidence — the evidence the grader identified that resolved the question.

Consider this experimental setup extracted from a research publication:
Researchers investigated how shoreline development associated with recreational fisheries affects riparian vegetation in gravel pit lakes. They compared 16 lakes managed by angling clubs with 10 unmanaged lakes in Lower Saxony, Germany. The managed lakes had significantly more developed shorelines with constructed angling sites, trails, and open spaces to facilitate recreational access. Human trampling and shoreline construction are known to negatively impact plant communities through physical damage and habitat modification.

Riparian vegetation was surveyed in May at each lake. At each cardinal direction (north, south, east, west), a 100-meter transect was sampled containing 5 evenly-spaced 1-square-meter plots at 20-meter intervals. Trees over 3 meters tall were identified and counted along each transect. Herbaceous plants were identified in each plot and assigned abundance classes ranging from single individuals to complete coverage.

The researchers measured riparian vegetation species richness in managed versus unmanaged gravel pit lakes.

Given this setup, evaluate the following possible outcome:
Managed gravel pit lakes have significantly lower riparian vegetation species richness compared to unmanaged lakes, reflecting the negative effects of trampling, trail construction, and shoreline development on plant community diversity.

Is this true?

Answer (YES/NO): NO